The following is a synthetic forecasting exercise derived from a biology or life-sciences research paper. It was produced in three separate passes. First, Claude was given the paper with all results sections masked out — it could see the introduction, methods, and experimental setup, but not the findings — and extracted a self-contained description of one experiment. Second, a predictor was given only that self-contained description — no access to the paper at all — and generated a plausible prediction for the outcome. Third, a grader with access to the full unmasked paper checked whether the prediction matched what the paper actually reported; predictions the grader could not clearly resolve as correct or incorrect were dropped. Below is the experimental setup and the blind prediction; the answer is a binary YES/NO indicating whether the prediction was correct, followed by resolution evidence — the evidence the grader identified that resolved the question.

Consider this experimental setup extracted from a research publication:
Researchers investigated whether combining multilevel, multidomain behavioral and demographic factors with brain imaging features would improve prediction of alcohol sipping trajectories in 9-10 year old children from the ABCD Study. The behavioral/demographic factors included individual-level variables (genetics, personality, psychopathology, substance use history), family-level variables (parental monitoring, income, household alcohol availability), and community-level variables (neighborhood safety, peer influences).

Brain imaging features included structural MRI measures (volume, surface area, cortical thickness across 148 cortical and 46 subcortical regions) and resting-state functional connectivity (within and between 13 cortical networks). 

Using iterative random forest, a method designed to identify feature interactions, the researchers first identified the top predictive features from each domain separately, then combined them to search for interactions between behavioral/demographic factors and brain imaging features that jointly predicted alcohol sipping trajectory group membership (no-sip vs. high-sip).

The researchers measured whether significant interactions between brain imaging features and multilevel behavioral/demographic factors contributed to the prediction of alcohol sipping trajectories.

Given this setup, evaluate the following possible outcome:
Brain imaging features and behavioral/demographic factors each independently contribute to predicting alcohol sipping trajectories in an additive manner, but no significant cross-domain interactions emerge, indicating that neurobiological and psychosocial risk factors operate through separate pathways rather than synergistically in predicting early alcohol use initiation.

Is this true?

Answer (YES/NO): NO